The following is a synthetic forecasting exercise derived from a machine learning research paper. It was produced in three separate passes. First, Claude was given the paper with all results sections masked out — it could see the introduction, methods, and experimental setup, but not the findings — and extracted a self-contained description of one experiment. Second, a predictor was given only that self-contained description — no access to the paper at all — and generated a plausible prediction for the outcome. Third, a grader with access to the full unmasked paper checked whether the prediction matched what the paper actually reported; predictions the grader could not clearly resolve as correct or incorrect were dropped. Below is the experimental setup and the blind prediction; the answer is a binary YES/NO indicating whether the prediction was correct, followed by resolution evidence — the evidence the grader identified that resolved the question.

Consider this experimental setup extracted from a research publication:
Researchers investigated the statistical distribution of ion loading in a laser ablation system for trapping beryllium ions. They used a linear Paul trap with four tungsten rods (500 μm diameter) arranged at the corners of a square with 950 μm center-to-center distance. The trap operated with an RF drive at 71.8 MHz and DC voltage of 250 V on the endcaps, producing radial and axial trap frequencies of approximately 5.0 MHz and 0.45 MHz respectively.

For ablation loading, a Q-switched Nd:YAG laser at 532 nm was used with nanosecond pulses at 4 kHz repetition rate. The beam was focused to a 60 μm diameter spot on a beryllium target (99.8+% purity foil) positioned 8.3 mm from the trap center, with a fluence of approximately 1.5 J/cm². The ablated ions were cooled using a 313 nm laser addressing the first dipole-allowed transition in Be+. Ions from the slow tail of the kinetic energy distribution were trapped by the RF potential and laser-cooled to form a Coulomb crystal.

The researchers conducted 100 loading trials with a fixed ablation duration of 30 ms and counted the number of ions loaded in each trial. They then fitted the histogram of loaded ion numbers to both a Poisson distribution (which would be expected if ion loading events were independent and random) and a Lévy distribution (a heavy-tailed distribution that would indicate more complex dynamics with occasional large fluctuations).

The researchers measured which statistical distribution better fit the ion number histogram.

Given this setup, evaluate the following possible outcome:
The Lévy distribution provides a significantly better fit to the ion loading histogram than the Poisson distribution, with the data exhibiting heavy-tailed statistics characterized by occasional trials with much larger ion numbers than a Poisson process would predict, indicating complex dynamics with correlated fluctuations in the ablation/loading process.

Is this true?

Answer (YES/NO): YES